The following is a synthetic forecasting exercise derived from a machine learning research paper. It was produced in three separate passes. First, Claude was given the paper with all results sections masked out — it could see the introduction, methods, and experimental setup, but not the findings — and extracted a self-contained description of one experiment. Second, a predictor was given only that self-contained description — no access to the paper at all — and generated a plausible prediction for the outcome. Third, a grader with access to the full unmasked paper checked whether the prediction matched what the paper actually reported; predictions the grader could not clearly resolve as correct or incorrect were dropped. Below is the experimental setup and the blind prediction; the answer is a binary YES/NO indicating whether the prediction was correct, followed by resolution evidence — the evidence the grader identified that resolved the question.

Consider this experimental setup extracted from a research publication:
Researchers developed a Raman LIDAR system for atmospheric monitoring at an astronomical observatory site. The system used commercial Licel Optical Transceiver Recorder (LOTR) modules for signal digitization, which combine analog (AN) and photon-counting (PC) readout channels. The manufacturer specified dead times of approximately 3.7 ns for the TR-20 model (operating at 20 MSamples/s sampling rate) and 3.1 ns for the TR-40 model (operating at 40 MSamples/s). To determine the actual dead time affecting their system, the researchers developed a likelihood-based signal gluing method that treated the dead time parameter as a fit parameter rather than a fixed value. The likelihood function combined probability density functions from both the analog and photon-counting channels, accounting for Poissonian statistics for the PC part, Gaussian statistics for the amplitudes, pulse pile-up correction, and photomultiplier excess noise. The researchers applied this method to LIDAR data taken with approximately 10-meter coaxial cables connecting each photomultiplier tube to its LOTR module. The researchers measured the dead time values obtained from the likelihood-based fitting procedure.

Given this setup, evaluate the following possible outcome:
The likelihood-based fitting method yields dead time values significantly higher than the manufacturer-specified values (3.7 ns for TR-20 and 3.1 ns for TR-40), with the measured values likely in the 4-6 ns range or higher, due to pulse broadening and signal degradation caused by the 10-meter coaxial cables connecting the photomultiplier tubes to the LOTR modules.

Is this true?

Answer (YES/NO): YES